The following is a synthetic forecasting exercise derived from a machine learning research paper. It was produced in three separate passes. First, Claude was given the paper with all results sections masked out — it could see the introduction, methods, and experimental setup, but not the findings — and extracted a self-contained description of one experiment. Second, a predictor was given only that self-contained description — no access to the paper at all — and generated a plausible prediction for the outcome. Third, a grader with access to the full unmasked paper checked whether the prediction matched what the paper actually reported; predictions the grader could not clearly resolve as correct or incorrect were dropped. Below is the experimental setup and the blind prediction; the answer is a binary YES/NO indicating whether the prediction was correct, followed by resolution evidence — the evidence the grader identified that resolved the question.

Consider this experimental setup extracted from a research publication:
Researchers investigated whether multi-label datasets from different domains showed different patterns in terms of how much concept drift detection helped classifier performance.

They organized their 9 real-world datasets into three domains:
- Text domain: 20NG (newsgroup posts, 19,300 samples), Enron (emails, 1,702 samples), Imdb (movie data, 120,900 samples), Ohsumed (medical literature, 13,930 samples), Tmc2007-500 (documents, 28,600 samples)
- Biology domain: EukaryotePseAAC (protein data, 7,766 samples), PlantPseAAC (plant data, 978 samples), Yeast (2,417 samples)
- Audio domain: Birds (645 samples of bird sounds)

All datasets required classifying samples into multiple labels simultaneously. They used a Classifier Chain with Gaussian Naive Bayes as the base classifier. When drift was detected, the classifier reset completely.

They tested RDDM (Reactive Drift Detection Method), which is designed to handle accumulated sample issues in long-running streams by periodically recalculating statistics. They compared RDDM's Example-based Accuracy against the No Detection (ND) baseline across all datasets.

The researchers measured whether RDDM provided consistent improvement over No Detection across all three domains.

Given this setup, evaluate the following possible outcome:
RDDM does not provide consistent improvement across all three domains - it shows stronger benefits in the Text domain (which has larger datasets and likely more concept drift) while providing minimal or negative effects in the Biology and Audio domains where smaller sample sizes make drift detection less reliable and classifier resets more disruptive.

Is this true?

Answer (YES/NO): NO